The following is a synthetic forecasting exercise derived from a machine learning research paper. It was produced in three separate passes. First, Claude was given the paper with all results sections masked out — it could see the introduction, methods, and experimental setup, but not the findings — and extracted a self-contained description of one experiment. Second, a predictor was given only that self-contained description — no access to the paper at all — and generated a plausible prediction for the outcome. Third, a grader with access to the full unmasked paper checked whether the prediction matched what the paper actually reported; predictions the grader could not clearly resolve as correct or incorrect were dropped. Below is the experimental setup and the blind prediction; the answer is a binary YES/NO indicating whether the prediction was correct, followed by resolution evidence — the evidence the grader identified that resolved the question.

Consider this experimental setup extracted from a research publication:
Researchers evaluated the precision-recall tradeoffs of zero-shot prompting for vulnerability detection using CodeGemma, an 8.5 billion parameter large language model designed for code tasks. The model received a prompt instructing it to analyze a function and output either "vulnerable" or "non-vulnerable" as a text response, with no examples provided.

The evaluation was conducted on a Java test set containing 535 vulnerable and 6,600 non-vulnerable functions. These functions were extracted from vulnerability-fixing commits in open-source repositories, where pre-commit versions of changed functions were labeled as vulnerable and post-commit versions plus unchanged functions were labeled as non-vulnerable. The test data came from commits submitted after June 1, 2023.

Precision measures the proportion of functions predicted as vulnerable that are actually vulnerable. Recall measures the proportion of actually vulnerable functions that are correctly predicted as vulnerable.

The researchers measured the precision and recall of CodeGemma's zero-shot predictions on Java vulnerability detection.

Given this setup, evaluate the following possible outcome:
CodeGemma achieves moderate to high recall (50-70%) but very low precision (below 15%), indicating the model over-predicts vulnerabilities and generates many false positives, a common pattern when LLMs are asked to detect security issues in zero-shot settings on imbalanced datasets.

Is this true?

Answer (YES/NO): NO